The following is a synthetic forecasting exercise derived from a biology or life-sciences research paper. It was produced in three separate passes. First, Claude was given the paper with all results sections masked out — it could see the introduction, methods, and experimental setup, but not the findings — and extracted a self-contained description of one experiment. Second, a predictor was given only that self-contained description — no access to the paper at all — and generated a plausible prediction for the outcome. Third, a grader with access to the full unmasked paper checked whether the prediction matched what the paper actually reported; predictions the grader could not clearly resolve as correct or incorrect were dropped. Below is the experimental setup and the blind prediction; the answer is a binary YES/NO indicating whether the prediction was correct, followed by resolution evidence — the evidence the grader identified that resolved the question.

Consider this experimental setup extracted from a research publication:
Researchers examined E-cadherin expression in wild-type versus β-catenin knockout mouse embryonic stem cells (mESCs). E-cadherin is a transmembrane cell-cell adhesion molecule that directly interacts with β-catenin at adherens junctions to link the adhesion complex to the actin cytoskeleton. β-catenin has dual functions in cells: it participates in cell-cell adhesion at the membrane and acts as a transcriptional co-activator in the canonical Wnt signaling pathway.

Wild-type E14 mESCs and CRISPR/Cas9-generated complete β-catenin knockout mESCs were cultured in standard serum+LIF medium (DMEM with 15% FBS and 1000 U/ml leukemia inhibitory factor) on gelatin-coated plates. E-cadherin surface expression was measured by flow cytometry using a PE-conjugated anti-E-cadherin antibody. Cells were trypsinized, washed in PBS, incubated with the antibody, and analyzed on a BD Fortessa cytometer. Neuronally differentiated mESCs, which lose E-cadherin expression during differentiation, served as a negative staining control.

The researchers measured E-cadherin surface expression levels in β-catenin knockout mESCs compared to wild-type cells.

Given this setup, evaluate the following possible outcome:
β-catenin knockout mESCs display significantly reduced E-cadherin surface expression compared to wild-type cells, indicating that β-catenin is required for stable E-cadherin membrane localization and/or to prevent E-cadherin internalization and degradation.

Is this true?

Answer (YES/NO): NO